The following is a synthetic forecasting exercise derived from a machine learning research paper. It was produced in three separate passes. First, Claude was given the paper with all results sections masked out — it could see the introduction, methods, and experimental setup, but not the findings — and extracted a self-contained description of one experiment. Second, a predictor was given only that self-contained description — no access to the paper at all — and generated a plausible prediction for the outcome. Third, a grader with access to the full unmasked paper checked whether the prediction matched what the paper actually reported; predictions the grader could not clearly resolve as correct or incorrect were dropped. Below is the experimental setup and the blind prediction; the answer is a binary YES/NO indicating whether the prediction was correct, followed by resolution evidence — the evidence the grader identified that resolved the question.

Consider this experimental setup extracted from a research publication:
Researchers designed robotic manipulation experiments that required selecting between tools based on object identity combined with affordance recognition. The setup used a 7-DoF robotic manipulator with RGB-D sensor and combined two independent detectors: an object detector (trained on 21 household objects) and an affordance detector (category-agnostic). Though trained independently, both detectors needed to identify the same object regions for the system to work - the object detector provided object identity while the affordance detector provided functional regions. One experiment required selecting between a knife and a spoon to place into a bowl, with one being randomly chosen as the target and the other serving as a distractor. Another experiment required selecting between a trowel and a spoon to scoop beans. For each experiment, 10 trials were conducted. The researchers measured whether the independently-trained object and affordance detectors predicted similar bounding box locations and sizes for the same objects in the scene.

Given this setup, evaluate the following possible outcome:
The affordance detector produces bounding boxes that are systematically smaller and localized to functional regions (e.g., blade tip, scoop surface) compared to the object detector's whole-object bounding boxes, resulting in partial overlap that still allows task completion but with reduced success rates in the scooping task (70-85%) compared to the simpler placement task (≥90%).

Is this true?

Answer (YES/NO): NO